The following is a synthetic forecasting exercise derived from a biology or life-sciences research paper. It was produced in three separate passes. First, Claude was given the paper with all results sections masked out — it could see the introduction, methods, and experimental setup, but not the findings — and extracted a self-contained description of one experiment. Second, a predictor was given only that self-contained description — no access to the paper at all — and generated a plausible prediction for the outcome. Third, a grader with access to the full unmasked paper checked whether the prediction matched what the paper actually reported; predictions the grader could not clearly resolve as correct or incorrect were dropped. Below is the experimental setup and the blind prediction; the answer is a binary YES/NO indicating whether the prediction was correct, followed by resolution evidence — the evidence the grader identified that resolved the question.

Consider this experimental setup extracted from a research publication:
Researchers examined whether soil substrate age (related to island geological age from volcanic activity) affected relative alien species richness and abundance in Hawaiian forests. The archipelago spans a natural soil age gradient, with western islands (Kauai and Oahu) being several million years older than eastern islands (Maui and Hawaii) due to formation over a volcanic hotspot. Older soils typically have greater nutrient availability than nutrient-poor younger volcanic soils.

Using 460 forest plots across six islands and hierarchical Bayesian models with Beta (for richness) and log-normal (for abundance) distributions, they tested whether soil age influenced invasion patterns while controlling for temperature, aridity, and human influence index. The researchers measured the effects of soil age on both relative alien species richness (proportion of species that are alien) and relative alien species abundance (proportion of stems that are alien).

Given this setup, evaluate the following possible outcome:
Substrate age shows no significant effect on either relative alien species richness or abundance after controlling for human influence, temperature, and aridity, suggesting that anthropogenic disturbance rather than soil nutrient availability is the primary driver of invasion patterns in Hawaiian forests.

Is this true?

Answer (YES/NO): NO